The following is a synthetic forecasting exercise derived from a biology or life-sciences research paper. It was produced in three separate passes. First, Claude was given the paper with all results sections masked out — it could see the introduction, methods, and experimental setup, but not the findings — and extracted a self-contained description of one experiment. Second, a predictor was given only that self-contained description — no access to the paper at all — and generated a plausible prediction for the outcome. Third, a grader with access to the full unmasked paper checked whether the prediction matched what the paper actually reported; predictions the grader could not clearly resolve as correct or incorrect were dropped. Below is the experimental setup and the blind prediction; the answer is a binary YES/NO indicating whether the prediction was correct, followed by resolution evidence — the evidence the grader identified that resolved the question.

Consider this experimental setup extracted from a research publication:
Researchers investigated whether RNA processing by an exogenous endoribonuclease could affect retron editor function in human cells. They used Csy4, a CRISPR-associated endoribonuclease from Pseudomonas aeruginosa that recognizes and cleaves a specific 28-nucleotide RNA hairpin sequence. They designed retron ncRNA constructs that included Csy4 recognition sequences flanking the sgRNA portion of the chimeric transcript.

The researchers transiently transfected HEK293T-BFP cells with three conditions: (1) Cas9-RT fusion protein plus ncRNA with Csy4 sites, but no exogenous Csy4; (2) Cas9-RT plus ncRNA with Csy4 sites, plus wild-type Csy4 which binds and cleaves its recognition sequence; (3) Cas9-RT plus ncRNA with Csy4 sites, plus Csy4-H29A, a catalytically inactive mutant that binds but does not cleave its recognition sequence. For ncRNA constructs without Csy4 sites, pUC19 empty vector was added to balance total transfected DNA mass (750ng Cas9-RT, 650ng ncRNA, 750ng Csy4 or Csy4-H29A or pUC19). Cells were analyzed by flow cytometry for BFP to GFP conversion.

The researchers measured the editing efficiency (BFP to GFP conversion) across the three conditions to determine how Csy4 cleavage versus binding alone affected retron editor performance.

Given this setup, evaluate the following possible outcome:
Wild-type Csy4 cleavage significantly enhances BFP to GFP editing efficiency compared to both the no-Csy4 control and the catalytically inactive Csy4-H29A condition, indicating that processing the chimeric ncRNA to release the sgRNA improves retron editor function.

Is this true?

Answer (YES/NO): NO